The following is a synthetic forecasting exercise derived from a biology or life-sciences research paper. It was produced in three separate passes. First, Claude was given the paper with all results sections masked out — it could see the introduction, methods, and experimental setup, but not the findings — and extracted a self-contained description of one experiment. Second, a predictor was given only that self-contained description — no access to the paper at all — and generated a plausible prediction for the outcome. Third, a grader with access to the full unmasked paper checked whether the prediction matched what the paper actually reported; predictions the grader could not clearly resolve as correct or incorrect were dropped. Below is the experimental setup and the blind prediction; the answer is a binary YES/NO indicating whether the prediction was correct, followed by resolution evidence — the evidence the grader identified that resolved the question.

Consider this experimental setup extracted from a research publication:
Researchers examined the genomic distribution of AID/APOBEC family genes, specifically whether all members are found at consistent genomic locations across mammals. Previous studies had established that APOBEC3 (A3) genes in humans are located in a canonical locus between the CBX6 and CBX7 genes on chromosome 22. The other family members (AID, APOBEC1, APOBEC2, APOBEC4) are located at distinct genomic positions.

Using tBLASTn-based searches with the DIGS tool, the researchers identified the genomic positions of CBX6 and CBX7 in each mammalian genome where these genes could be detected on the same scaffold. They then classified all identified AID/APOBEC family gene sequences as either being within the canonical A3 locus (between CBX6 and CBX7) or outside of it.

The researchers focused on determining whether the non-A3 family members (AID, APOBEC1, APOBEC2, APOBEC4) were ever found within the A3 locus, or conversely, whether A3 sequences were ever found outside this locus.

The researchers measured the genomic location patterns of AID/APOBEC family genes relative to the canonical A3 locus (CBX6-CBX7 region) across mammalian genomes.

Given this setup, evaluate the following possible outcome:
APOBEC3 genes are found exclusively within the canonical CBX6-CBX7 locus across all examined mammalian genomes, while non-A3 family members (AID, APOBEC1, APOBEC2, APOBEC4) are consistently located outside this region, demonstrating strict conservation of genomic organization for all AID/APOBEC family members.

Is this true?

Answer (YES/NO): NO